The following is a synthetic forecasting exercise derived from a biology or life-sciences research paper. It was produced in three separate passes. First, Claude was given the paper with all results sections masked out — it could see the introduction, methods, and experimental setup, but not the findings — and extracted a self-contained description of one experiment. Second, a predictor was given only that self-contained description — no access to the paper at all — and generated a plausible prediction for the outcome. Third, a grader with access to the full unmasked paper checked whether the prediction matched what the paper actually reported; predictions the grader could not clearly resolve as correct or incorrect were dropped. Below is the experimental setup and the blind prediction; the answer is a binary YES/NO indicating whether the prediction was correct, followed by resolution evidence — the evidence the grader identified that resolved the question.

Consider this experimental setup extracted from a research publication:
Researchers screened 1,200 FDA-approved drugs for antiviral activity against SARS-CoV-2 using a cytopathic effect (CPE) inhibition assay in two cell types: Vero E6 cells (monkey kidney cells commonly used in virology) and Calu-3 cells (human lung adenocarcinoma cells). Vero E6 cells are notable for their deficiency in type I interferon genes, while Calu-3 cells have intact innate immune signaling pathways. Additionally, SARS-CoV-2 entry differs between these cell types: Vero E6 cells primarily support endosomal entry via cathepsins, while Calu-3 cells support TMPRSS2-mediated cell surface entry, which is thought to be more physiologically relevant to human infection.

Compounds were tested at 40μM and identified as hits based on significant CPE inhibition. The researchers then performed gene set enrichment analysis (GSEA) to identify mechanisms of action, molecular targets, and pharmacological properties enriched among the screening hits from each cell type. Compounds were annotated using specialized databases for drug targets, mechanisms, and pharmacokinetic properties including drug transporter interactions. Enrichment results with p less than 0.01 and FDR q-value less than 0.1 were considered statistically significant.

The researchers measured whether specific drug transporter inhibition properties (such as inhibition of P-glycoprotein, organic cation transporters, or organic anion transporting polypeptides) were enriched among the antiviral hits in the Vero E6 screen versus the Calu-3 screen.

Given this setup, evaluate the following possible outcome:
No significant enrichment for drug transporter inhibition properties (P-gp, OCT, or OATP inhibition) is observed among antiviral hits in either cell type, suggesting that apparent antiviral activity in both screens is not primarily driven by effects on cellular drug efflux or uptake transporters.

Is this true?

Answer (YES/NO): NO